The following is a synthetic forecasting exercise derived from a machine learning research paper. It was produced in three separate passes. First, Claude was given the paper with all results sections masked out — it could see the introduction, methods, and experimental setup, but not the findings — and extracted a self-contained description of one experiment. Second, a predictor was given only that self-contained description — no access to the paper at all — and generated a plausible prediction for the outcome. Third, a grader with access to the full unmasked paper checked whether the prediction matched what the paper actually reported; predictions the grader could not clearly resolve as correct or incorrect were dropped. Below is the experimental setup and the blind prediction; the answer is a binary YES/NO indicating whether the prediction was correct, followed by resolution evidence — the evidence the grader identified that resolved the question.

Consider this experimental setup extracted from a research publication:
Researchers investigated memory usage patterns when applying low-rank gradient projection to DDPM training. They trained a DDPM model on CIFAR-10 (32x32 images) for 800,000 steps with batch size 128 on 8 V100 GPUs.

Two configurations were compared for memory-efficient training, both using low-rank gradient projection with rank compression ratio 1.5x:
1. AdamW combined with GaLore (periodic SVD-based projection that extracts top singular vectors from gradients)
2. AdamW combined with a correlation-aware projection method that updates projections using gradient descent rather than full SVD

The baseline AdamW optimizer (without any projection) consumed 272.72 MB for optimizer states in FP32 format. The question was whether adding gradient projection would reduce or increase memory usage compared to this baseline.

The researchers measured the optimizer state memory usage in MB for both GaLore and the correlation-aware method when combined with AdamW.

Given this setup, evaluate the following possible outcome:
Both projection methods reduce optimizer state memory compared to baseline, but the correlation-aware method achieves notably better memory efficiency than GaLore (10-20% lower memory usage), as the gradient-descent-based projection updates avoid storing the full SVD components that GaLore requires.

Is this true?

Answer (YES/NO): NO